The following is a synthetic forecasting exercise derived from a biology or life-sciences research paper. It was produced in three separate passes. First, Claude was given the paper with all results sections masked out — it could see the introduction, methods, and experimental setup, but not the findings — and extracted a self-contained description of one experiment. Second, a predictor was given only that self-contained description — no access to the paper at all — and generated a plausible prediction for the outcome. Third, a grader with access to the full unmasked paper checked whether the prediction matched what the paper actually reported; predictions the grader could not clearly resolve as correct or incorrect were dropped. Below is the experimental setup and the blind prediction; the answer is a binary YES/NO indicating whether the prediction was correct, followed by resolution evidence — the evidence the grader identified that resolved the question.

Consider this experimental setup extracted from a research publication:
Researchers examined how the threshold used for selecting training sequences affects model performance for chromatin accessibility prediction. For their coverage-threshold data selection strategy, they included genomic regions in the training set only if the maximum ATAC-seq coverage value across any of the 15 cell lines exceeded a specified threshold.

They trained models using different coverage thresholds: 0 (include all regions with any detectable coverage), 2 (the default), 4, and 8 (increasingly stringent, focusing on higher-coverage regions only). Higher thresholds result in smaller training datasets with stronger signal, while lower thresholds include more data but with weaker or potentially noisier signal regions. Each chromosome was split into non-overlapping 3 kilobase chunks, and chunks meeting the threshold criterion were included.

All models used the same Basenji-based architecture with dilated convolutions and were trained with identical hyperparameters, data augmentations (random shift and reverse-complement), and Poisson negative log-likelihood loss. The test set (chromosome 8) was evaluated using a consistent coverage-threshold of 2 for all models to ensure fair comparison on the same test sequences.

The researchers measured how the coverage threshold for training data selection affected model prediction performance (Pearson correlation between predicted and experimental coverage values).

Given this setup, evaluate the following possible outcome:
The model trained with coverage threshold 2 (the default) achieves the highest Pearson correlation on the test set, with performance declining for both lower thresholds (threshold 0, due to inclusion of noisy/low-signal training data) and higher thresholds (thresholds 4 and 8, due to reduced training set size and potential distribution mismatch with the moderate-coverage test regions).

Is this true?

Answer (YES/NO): NO